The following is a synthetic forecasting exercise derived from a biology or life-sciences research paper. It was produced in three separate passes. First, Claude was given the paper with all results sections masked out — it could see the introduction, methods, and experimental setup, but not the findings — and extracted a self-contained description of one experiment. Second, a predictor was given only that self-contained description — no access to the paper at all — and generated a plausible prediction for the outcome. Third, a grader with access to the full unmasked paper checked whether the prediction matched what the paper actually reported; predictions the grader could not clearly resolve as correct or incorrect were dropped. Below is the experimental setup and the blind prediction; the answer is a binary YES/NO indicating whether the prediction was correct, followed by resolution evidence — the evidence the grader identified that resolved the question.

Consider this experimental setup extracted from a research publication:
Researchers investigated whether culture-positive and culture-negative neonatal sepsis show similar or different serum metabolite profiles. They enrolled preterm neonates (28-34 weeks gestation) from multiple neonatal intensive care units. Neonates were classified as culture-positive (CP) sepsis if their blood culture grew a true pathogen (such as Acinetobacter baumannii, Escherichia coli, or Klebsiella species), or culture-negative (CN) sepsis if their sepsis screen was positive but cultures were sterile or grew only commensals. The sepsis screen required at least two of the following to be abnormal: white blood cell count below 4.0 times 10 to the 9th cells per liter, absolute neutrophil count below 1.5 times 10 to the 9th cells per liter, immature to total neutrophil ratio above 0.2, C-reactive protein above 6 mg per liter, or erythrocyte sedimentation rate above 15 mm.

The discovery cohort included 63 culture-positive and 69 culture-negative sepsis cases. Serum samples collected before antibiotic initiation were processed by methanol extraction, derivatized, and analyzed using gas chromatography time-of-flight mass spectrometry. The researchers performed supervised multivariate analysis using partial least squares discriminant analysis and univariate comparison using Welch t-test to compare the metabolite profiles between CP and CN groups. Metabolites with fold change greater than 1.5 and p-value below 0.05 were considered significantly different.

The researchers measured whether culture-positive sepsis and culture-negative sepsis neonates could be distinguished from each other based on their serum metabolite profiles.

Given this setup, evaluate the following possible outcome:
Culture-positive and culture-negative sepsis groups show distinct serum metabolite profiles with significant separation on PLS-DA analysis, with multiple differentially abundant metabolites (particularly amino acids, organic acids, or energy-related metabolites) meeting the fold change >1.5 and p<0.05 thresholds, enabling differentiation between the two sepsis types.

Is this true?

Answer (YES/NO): YES